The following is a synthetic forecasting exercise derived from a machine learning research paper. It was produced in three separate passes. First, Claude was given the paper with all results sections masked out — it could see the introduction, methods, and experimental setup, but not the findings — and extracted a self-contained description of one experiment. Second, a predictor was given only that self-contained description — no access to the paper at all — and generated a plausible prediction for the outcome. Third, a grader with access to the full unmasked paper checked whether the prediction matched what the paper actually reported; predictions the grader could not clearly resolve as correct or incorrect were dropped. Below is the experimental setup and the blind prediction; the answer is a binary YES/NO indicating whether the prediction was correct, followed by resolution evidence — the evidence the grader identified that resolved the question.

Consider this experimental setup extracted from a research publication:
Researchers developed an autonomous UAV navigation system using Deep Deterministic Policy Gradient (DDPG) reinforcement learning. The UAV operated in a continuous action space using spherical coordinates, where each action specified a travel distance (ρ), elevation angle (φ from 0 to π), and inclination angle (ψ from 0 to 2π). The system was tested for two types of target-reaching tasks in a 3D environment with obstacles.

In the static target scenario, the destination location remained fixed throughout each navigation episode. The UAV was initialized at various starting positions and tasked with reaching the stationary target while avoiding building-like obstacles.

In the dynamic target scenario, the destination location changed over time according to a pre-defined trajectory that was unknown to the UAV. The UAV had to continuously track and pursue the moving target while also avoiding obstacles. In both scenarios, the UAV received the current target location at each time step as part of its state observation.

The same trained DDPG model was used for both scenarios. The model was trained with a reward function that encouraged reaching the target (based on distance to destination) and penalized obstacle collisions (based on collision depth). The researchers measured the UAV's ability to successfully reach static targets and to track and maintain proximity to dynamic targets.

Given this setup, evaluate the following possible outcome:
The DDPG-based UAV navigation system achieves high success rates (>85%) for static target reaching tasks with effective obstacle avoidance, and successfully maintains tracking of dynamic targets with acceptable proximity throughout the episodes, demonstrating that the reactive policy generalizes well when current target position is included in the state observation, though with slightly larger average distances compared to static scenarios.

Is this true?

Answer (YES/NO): NO